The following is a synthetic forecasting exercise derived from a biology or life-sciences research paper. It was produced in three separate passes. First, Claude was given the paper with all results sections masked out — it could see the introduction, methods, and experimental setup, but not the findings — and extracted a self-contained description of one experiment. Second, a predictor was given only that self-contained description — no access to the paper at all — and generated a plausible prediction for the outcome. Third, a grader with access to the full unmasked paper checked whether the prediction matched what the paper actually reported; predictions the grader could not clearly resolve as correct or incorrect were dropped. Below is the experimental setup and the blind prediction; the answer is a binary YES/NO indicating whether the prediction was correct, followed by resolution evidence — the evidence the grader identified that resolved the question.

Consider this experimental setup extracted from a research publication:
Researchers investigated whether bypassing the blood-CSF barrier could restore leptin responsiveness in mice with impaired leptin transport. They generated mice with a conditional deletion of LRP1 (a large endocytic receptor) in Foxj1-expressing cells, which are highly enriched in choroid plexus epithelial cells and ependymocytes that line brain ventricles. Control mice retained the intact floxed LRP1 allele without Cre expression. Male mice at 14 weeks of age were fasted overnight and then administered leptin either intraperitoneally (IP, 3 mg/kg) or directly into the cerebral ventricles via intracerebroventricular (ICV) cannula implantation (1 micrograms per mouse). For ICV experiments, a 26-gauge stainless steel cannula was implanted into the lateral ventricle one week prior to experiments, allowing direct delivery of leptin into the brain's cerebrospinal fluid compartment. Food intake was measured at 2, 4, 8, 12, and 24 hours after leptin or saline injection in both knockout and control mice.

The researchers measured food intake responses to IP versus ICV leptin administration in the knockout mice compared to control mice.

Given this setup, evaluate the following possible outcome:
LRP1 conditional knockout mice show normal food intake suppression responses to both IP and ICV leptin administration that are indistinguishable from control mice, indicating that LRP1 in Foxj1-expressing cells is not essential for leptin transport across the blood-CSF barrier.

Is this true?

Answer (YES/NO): NO